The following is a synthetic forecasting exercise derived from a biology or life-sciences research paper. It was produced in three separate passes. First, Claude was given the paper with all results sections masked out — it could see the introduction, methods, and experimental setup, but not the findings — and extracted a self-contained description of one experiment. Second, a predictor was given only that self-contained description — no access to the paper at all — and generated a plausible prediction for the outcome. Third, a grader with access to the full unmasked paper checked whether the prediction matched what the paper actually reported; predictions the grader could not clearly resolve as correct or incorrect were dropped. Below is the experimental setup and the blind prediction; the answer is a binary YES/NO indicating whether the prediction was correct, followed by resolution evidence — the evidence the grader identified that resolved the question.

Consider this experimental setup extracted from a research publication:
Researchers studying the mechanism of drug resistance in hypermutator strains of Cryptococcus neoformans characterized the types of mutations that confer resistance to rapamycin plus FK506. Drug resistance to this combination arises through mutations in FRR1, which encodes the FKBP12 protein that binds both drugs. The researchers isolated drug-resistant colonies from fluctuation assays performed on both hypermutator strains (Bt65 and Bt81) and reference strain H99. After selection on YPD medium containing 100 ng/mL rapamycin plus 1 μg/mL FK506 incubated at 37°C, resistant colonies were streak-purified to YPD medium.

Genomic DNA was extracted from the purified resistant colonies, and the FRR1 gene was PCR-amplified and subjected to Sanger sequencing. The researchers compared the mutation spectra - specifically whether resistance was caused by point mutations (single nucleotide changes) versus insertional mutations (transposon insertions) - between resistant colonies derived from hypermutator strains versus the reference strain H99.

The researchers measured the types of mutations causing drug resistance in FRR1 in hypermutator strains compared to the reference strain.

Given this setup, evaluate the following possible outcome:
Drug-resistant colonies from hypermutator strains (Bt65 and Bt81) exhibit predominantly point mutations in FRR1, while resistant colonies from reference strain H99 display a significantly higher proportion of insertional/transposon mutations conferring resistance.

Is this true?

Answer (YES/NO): NO